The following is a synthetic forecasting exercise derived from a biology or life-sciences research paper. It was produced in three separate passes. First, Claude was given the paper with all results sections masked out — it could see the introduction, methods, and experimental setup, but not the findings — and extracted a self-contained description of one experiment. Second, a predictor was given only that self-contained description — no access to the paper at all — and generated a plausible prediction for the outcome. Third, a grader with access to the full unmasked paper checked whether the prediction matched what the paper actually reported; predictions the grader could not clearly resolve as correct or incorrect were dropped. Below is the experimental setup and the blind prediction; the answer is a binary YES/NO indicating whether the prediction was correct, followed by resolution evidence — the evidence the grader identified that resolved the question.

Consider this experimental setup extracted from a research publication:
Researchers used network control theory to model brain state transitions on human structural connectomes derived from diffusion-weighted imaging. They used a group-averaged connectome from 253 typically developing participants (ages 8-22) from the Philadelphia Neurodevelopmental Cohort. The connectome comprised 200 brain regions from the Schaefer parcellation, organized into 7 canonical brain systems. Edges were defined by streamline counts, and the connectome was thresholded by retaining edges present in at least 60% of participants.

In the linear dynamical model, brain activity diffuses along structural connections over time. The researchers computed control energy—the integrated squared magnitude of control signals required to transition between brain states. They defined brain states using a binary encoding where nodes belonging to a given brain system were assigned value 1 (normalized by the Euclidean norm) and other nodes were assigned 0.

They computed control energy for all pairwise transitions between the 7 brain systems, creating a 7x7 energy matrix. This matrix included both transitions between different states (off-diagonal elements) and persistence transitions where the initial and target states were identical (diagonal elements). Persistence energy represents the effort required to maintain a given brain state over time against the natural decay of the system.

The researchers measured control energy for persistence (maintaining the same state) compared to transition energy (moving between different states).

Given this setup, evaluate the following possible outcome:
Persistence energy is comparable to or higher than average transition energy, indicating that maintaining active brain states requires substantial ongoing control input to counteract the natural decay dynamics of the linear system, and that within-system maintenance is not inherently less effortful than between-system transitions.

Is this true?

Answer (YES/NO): NO